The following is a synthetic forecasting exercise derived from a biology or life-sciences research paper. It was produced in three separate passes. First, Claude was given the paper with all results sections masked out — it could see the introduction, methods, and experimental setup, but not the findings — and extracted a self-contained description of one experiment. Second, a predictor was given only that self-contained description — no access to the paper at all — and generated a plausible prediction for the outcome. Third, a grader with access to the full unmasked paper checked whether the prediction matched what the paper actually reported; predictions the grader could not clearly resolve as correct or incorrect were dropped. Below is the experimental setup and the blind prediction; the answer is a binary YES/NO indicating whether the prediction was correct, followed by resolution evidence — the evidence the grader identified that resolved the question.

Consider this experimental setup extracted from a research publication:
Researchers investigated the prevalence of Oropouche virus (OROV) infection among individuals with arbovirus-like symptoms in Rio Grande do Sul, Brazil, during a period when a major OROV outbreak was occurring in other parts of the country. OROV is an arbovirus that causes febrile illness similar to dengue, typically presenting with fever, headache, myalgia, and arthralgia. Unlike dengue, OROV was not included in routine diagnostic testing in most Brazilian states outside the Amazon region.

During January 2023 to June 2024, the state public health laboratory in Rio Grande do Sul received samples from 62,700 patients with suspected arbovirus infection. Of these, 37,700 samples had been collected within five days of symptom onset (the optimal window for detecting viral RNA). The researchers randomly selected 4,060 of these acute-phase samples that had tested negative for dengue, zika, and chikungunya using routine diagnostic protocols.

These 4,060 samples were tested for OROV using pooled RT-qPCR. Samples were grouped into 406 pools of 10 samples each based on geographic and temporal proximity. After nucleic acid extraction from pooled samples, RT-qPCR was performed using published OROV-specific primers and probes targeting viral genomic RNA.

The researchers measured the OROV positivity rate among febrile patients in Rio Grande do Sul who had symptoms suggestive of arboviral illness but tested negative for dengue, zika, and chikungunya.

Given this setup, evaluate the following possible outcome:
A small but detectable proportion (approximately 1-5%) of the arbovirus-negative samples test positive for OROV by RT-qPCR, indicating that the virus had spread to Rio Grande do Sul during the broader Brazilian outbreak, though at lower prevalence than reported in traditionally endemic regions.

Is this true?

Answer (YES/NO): NO